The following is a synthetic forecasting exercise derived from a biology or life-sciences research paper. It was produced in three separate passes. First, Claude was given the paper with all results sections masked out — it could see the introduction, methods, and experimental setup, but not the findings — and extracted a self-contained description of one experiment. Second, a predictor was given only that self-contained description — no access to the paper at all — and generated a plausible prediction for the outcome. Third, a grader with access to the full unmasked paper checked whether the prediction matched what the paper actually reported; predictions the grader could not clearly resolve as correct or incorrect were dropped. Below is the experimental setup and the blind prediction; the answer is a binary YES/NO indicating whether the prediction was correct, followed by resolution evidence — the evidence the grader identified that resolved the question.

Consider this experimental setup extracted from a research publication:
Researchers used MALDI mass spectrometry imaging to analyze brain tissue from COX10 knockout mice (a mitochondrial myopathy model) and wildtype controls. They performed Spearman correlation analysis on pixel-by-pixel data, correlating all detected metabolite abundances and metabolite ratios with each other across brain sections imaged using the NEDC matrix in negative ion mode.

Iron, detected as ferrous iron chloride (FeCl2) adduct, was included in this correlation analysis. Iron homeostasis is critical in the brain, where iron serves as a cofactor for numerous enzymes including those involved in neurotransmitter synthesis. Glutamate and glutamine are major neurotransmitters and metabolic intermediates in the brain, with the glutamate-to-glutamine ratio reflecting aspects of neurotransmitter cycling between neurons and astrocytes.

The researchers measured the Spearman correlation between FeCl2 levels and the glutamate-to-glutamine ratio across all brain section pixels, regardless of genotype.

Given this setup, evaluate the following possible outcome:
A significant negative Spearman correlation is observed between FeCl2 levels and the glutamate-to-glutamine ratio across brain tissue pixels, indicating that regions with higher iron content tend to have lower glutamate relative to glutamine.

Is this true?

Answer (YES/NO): NO